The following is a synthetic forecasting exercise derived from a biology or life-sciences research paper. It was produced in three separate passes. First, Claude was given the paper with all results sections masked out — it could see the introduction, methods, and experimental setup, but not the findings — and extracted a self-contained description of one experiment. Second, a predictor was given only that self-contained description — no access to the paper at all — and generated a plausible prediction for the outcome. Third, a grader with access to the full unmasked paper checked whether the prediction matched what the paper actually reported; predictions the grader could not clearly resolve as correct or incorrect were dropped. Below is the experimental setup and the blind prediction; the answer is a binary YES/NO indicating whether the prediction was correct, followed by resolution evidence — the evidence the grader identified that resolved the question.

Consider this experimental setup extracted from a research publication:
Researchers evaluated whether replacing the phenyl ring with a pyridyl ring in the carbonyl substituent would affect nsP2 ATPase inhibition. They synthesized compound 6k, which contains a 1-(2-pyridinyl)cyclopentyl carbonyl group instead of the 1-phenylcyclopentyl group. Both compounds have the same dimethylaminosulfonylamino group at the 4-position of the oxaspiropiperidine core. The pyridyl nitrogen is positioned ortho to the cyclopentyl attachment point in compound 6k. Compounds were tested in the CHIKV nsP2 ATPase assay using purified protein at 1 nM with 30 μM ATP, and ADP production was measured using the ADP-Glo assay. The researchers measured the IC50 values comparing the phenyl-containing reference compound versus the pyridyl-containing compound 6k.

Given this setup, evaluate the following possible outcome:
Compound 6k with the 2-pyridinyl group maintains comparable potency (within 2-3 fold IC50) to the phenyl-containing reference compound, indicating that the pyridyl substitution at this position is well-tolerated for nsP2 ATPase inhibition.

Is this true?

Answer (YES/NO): NO